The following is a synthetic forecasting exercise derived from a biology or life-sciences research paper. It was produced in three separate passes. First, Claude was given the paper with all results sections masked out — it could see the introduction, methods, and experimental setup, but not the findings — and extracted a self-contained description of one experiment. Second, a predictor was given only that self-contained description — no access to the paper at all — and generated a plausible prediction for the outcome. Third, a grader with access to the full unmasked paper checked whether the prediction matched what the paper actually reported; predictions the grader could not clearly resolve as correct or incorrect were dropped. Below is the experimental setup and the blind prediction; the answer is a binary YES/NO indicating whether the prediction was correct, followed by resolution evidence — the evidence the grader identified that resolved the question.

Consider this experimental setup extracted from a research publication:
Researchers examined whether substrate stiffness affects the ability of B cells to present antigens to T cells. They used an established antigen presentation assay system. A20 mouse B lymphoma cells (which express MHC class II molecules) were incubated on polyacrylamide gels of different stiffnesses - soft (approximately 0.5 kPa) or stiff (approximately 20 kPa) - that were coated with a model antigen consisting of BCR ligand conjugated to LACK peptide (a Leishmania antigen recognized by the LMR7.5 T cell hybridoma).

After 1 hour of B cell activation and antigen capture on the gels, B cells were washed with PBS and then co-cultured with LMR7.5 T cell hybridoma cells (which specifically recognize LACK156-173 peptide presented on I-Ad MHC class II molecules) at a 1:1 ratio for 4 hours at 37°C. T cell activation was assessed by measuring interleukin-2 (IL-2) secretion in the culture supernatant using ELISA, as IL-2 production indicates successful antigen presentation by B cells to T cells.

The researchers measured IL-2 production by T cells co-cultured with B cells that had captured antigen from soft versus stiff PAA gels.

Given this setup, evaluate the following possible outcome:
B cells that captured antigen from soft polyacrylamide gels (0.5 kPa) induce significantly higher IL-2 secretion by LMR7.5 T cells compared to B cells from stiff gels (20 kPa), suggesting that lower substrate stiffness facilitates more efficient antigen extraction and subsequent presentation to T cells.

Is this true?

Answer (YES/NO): NO